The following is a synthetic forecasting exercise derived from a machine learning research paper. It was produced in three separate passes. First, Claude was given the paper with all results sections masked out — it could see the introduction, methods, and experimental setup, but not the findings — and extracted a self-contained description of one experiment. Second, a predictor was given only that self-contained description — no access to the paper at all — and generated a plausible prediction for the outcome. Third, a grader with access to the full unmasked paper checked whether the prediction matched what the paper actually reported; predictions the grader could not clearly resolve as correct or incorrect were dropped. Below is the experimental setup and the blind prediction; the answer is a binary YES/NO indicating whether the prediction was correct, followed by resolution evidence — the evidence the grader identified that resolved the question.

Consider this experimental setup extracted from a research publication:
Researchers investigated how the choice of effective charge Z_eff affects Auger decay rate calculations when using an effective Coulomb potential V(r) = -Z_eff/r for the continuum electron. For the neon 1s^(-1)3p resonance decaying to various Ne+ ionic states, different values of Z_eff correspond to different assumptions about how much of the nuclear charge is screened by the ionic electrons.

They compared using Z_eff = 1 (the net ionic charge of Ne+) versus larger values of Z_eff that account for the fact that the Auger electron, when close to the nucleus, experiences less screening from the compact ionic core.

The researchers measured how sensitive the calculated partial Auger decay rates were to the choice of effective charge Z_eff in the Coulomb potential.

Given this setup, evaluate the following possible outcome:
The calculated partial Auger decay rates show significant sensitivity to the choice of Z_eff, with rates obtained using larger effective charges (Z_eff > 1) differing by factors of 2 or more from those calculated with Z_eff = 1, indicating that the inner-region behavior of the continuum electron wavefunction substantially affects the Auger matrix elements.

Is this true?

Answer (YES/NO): YES